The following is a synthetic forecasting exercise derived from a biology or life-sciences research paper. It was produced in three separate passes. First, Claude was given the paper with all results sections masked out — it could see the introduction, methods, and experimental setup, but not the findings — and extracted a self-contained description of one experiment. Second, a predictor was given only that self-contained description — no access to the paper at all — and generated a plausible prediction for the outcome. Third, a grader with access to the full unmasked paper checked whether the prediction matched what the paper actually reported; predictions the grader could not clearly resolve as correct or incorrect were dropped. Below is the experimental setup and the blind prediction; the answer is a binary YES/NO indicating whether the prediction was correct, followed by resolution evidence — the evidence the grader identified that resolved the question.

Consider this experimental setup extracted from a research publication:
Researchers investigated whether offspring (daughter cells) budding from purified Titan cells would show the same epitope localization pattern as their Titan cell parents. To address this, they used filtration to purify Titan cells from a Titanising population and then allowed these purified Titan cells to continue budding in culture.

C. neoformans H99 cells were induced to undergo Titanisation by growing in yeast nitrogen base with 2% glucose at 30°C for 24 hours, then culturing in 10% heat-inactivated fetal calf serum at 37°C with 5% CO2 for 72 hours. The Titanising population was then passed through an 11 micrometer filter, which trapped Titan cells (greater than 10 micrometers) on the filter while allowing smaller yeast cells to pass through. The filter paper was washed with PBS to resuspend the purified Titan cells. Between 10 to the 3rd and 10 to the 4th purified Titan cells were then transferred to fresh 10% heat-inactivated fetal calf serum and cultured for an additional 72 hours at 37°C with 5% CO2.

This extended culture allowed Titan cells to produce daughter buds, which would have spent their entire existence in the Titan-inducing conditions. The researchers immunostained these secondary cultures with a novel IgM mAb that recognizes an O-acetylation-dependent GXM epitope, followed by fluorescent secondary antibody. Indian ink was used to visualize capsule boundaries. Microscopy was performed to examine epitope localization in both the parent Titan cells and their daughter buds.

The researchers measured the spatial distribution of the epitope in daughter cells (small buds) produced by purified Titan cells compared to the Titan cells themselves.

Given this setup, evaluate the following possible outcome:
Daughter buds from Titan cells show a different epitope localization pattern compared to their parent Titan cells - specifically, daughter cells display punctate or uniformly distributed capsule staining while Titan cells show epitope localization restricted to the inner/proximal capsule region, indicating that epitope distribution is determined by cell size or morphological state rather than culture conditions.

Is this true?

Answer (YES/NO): NO